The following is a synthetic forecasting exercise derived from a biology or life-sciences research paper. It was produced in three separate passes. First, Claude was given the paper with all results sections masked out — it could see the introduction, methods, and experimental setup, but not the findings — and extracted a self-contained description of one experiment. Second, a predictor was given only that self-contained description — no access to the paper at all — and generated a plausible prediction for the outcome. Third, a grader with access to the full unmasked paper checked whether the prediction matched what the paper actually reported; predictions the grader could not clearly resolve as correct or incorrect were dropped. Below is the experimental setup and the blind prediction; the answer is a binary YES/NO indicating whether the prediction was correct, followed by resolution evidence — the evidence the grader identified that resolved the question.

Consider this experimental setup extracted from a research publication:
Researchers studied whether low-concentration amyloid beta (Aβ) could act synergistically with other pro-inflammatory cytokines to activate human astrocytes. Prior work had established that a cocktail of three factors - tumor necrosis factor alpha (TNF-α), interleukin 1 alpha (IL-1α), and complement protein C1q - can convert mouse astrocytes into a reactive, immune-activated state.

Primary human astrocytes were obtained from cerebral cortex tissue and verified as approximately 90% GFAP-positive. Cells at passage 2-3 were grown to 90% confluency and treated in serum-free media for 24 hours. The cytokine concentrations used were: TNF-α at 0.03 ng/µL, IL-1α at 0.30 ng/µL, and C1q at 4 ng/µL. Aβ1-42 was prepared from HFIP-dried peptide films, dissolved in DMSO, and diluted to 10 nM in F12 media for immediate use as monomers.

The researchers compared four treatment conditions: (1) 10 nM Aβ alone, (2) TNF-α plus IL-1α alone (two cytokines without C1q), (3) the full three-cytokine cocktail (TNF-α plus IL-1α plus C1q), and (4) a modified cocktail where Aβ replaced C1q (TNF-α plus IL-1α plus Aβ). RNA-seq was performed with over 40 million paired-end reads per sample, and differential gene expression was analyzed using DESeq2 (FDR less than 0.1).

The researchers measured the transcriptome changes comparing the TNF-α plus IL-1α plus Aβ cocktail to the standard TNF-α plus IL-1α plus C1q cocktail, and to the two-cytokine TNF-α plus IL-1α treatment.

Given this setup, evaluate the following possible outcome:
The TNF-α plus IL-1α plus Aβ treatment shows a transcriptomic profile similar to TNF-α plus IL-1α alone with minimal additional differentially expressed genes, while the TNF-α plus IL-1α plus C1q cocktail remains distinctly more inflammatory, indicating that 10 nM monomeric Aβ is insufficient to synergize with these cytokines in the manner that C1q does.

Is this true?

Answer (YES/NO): NO